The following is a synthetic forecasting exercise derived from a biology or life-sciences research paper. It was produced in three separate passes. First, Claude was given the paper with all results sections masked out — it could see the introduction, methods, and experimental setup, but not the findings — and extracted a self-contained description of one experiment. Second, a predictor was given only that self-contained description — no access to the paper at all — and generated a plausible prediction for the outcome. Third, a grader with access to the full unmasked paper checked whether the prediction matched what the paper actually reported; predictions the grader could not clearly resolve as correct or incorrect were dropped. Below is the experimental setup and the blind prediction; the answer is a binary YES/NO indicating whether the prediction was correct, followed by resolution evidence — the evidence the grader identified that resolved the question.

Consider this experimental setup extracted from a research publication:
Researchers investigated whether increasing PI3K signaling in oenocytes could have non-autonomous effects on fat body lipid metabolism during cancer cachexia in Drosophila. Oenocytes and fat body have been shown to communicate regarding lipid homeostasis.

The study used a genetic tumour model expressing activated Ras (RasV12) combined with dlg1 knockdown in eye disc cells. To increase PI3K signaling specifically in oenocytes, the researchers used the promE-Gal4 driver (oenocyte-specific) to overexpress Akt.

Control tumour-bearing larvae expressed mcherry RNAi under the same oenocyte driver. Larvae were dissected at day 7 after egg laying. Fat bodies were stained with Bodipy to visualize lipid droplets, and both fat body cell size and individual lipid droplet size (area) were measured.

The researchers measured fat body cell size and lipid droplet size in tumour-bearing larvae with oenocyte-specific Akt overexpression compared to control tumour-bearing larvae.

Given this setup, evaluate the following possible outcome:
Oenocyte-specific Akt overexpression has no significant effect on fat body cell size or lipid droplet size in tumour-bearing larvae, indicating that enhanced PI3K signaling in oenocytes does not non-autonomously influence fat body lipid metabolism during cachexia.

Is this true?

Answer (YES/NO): NO